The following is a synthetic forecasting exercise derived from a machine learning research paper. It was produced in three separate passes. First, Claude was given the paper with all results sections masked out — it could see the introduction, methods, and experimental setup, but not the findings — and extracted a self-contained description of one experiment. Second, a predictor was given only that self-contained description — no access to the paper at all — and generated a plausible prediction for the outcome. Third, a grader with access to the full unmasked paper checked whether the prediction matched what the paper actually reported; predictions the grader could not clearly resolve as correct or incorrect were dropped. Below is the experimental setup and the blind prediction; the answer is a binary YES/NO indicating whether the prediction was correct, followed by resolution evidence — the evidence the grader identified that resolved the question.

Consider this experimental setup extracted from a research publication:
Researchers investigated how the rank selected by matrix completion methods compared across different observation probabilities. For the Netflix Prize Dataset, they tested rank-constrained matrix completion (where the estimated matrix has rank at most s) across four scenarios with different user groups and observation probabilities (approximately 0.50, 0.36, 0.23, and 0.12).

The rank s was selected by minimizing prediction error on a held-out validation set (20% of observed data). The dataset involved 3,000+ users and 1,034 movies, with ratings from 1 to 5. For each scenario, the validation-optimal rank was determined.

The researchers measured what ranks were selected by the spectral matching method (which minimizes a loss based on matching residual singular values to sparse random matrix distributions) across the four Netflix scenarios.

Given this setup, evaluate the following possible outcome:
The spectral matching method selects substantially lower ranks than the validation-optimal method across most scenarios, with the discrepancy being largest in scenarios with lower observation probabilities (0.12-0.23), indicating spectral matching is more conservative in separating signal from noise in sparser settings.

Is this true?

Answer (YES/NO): NO